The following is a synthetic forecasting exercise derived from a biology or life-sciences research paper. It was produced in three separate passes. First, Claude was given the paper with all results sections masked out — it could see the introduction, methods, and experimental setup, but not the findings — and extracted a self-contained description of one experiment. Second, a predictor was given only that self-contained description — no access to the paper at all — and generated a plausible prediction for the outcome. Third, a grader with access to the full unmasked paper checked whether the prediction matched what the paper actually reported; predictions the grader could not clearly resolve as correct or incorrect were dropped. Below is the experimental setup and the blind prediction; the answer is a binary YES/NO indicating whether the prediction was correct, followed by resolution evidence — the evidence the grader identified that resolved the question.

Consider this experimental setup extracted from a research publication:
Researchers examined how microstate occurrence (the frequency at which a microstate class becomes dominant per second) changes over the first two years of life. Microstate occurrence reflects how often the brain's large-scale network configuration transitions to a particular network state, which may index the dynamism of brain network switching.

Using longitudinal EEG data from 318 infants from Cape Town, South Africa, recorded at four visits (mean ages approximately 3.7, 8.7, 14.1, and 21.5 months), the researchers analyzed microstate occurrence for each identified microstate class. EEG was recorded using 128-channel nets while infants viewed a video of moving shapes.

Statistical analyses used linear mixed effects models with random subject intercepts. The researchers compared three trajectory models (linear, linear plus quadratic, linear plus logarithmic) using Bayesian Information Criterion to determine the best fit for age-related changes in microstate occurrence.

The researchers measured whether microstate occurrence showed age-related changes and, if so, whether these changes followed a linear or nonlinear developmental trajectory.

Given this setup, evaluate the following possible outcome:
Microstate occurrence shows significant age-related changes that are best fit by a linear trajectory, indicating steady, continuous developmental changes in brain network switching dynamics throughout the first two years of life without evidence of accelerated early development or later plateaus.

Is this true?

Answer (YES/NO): NO